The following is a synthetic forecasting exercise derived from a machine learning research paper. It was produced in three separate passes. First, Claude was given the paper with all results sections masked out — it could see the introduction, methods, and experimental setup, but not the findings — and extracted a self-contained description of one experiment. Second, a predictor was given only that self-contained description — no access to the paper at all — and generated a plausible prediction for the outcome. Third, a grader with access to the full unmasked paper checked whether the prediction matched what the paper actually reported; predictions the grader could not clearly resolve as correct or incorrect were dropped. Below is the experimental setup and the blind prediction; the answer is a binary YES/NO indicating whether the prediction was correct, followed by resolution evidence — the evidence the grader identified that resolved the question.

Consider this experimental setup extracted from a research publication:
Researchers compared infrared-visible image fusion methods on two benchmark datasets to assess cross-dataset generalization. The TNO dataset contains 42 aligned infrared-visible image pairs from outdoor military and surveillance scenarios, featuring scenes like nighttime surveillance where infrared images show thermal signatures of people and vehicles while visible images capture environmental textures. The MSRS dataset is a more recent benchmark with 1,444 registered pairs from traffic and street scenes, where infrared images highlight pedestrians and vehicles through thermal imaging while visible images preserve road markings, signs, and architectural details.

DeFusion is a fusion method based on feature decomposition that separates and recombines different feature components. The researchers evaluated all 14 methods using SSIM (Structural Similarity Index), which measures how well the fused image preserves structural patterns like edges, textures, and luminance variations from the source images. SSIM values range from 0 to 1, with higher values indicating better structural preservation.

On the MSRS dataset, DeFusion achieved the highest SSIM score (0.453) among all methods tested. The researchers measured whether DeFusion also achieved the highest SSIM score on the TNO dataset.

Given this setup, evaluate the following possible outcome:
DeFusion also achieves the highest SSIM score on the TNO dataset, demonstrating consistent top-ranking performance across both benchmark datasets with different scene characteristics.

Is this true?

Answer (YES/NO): NO